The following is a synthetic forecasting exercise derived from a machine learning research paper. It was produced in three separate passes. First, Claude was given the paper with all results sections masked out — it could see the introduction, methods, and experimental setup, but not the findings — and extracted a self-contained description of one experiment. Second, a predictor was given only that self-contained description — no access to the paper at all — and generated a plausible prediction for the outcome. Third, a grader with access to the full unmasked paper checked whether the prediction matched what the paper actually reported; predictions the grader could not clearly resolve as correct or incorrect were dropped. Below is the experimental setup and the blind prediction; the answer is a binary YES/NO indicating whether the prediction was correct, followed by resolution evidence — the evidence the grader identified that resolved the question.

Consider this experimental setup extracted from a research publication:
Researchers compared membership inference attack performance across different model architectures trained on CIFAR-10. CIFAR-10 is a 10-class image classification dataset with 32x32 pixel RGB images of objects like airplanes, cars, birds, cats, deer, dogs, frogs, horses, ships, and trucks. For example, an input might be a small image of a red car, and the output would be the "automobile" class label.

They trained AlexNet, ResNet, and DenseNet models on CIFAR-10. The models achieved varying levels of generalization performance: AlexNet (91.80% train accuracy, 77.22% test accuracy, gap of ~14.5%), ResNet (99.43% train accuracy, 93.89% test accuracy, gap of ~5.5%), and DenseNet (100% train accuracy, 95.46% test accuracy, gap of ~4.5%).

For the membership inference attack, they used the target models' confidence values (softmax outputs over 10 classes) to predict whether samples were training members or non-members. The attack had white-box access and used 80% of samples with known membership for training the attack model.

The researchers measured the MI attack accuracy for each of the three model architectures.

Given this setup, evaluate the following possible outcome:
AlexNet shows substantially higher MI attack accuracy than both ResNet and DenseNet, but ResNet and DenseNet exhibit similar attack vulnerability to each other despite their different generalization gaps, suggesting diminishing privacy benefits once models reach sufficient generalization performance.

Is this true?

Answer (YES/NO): NO